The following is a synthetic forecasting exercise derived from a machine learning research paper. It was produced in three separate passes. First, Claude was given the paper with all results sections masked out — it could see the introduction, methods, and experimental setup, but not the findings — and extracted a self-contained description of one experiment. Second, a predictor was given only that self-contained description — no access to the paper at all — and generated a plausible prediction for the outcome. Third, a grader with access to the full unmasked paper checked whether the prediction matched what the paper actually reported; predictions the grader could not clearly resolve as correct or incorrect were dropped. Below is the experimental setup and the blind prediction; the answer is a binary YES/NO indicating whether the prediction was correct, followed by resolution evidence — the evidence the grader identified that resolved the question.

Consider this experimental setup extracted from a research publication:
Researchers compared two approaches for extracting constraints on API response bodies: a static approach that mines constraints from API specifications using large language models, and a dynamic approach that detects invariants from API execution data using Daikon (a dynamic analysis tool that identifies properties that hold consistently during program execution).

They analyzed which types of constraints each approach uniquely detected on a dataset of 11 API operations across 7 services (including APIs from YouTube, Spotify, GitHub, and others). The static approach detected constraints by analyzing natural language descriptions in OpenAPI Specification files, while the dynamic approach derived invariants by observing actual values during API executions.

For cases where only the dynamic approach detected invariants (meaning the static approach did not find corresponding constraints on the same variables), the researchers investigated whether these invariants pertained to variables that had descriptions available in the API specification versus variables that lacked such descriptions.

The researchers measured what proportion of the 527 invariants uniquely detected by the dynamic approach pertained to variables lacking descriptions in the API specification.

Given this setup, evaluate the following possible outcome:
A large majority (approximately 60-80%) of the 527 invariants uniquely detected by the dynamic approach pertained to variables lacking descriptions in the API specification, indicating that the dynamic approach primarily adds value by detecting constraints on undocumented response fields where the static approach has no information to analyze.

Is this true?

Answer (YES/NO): YES